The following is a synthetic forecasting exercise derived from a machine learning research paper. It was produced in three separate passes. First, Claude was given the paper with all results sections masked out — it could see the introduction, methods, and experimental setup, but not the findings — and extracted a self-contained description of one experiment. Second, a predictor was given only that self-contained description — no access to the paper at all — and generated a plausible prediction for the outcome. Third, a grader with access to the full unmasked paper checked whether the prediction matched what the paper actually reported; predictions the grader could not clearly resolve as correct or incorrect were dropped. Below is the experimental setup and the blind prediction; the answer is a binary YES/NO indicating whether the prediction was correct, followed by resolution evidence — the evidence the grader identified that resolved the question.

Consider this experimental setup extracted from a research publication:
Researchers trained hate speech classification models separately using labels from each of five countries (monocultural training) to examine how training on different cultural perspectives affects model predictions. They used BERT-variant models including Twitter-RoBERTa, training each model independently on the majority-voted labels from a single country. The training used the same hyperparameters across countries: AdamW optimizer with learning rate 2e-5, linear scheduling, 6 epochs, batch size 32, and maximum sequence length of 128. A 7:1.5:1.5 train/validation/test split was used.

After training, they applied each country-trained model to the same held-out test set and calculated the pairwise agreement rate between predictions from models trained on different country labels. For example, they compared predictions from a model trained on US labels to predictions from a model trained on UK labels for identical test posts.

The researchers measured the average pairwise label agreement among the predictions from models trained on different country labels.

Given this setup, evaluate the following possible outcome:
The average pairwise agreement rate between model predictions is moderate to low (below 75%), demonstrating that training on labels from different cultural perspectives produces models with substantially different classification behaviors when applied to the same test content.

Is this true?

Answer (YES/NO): NO